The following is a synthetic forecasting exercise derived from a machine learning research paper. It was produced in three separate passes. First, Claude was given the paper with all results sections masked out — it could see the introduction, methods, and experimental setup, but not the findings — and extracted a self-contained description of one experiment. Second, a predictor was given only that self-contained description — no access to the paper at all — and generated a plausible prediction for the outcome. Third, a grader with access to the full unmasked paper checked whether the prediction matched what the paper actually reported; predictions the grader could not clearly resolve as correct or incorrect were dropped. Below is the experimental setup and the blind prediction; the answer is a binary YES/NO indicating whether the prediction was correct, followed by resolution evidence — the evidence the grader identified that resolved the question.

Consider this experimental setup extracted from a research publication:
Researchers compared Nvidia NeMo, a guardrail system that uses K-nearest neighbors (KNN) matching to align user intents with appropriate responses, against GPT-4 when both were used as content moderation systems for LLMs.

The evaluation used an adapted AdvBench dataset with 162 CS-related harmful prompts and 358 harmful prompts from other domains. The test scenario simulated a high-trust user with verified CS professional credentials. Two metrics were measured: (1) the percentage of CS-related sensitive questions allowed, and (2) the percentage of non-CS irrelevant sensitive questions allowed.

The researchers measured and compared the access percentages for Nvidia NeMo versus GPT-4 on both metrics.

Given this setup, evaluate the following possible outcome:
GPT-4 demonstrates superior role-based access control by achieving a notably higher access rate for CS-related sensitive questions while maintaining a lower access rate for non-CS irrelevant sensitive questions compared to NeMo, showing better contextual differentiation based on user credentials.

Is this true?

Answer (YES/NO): NO